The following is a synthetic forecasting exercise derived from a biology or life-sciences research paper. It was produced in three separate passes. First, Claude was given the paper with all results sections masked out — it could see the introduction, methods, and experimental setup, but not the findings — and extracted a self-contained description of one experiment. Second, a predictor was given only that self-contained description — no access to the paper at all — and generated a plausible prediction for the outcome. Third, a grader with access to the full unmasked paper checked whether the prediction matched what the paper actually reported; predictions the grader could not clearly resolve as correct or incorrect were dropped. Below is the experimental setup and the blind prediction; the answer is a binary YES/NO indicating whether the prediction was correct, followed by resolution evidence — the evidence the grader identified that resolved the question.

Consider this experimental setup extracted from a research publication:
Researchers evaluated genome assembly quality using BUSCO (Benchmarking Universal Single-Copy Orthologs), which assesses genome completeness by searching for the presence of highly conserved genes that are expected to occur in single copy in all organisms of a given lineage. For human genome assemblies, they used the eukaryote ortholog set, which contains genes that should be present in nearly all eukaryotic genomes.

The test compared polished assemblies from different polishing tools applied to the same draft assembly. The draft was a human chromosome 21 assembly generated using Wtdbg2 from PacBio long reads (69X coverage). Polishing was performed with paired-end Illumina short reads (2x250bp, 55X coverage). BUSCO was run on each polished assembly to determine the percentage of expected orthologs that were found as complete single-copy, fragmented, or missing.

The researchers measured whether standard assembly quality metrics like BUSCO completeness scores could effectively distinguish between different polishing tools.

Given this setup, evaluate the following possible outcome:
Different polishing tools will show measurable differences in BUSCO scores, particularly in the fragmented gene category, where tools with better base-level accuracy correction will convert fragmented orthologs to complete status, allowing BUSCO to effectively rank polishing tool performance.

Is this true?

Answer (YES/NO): NO